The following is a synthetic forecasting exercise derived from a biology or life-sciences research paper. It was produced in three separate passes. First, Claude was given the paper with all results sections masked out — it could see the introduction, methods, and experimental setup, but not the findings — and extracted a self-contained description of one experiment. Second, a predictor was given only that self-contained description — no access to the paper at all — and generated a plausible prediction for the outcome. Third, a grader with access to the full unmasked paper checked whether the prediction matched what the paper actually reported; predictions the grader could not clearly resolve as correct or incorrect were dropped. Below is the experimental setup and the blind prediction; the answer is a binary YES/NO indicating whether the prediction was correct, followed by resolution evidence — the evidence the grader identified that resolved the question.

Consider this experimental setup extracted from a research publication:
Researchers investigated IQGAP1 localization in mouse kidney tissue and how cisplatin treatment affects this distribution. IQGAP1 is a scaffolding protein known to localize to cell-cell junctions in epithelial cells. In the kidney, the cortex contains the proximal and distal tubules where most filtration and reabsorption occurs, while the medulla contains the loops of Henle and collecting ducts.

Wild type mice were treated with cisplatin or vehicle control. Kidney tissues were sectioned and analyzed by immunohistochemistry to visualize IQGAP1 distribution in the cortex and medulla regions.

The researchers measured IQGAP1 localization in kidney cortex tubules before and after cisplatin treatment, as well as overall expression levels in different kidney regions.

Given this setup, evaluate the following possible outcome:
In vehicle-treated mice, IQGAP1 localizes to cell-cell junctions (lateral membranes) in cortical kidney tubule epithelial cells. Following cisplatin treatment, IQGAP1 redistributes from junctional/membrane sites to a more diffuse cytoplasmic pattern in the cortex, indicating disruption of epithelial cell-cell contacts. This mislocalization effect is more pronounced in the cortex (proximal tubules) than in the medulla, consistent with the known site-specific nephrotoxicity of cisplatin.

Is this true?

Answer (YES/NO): NO